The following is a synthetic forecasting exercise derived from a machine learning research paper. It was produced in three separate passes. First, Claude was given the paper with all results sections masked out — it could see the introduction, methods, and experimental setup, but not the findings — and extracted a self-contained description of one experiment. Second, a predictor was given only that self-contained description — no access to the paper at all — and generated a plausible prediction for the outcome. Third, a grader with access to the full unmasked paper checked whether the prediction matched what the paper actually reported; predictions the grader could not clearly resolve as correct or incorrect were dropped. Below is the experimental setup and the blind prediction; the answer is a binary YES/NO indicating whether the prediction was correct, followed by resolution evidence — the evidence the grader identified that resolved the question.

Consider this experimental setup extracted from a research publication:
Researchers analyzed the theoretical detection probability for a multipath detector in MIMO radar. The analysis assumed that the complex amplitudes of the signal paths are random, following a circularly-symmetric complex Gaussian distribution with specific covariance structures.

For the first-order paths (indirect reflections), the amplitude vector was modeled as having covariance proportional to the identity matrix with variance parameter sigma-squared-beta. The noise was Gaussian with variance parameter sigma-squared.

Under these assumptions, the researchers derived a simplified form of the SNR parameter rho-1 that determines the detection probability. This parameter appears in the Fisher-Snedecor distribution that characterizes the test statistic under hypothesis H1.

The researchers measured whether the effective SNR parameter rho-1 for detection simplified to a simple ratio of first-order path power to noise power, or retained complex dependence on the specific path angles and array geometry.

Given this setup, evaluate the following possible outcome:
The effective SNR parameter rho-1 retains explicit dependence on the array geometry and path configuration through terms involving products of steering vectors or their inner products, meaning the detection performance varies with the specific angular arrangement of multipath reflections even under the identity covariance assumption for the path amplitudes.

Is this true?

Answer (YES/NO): NO